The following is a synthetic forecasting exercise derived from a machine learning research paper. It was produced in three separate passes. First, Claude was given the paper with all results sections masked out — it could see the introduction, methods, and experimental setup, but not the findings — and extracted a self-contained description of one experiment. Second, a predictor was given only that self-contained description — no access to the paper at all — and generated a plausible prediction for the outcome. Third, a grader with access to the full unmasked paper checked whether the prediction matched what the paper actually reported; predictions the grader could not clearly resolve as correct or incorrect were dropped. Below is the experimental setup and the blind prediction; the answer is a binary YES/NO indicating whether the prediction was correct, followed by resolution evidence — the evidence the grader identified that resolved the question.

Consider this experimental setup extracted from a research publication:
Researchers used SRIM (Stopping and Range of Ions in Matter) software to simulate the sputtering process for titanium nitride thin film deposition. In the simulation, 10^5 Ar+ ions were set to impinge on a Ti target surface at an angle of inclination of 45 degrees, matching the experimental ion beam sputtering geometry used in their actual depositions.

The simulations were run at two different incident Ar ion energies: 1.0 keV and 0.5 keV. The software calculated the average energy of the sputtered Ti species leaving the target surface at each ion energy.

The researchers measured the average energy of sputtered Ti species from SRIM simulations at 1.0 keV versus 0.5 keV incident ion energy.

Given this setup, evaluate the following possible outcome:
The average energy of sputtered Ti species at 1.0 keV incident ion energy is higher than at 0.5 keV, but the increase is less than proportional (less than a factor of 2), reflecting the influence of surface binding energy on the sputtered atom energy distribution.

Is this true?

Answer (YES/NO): YES